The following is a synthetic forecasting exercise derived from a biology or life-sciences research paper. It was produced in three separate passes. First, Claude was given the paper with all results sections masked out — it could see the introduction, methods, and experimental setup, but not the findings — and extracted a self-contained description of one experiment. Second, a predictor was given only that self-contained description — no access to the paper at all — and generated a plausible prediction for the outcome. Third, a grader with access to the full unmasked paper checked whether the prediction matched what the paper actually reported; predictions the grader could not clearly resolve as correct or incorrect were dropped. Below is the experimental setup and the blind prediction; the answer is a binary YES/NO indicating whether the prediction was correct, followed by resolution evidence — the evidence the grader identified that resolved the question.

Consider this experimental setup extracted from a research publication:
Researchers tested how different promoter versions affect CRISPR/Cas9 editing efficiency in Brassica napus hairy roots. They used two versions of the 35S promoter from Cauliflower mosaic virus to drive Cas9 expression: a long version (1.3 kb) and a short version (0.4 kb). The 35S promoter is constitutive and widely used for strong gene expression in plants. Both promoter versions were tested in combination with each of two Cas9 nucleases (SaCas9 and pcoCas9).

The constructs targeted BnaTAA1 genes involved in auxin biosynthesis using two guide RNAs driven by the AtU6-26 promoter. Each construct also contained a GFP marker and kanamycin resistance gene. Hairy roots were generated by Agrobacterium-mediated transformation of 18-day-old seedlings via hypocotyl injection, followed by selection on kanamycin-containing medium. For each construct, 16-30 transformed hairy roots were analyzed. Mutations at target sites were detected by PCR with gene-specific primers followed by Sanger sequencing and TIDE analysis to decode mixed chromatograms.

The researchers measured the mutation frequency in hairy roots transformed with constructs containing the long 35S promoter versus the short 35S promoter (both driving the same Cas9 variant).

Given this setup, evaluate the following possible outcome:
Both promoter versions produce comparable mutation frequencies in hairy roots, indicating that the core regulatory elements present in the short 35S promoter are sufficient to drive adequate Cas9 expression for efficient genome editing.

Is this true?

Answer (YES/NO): NO